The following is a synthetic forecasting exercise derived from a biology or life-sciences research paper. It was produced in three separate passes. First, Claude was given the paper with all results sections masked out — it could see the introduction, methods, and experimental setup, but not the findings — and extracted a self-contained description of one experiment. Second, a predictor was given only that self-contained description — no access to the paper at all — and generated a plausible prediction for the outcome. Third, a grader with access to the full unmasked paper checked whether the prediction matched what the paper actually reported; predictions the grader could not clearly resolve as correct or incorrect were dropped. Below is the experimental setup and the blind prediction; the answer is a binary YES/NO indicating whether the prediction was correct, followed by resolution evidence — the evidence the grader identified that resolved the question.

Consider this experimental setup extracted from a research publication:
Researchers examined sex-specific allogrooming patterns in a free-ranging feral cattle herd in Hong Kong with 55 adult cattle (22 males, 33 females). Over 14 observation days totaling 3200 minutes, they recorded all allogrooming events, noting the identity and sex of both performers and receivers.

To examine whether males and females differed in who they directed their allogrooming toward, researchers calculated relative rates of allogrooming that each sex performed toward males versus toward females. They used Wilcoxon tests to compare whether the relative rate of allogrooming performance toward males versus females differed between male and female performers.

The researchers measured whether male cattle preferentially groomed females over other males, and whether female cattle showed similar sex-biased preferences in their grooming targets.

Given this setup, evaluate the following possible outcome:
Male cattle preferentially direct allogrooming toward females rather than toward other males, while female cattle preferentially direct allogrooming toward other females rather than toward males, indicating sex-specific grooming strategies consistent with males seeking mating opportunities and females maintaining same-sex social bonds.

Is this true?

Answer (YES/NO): NO